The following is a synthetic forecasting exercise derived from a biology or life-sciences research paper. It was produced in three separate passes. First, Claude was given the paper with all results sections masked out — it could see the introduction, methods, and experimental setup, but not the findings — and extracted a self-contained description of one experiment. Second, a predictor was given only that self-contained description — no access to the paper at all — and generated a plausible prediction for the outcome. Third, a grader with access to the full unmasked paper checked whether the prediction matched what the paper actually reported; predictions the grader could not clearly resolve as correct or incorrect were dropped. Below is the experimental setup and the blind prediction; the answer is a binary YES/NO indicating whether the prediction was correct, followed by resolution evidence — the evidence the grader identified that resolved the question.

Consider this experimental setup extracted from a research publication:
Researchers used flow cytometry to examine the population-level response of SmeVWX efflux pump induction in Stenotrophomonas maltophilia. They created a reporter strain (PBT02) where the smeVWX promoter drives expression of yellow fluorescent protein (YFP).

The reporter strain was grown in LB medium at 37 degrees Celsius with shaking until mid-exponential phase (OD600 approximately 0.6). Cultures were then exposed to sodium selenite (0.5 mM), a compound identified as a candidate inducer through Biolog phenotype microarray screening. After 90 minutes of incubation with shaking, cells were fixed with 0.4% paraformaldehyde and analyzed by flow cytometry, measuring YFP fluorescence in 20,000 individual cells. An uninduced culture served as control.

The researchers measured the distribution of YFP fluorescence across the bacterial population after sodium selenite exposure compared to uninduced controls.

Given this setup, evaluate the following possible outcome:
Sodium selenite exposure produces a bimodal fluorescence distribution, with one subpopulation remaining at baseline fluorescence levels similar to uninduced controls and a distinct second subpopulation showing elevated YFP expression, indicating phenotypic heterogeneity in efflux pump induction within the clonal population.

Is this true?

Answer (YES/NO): NO